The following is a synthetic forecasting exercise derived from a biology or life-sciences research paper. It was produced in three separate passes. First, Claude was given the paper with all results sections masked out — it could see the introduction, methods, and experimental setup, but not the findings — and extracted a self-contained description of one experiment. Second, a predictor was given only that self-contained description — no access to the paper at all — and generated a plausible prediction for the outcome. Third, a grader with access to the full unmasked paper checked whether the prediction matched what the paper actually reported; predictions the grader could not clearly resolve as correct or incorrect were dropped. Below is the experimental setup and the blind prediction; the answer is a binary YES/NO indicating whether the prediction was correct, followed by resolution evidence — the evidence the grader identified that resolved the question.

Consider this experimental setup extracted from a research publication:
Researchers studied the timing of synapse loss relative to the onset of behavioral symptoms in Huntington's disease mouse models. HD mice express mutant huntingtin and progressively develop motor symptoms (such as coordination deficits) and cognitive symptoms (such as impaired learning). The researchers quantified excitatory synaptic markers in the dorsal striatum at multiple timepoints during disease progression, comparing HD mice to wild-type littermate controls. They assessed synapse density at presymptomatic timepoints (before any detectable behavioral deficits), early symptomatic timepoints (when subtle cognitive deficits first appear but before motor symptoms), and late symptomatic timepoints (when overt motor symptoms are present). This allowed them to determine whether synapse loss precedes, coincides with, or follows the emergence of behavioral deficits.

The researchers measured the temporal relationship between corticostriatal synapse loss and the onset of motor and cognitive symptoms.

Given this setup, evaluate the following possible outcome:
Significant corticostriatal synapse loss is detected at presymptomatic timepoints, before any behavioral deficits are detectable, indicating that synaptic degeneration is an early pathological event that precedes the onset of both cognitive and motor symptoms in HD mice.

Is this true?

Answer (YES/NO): YES